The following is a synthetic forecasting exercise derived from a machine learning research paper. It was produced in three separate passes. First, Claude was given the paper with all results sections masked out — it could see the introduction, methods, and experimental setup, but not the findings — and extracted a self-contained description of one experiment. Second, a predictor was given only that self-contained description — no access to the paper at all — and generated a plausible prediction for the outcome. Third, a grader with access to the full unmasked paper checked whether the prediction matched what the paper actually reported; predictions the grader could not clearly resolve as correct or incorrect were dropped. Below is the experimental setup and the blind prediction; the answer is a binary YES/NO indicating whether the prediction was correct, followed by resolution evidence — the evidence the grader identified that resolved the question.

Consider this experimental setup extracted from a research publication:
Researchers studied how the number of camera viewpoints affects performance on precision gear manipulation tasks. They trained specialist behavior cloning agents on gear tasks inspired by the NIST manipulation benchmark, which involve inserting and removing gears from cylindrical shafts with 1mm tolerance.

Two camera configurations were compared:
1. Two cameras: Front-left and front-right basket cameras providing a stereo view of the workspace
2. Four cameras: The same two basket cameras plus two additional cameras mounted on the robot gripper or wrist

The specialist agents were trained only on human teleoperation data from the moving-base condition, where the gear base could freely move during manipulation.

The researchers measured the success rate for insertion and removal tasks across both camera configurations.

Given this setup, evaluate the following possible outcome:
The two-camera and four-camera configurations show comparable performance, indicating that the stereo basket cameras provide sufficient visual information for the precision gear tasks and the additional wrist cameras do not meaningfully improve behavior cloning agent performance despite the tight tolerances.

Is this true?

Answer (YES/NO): NO